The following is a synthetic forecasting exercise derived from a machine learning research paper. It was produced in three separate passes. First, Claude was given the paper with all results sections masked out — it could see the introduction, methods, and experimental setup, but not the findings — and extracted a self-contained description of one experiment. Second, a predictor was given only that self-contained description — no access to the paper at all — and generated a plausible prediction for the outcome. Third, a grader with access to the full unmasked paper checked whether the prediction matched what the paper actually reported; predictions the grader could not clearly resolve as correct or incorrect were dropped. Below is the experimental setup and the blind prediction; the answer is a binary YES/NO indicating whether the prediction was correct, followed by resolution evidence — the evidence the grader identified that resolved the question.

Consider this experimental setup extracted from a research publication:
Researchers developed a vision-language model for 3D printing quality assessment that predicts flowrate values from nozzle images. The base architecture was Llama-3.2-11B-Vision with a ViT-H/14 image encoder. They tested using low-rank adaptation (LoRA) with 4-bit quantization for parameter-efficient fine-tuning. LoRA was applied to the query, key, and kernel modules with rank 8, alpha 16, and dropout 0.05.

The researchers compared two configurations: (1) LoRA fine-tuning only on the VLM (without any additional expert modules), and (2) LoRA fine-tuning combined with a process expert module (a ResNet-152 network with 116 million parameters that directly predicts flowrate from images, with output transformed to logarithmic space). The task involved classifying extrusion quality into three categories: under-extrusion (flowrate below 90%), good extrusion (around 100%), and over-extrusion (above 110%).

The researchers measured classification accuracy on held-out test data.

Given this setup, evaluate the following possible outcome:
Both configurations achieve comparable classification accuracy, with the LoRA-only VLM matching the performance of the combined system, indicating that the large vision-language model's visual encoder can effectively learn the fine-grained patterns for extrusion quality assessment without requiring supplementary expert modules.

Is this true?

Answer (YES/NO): NO